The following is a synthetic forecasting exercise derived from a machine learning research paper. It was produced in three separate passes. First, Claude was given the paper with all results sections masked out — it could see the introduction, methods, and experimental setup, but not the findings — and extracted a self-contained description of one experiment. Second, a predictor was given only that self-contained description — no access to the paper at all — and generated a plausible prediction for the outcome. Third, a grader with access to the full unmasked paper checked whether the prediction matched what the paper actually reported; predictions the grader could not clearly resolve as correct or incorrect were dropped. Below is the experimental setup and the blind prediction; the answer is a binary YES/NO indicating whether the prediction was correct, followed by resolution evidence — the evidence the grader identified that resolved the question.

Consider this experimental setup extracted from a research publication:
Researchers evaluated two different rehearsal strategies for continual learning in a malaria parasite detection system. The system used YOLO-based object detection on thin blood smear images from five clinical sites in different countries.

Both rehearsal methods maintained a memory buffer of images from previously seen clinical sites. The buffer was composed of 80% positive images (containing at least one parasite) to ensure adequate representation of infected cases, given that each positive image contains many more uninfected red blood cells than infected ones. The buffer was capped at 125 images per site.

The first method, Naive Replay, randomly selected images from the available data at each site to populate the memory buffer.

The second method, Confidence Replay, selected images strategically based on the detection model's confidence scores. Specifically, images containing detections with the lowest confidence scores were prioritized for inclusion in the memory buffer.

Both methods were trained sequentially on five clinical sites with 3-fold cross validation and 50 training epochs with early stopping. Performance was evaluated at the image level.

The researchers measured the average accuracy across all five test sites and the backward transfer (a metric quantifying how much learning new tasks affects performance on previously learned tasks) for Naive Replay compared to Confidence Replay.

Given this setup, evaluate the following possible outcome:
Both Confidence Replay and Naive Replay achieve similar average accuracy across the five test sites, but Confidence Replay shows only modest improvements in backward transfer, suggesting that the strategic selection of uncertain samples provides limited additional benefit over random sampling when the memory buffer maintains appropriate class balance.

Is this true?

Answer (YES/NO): NO